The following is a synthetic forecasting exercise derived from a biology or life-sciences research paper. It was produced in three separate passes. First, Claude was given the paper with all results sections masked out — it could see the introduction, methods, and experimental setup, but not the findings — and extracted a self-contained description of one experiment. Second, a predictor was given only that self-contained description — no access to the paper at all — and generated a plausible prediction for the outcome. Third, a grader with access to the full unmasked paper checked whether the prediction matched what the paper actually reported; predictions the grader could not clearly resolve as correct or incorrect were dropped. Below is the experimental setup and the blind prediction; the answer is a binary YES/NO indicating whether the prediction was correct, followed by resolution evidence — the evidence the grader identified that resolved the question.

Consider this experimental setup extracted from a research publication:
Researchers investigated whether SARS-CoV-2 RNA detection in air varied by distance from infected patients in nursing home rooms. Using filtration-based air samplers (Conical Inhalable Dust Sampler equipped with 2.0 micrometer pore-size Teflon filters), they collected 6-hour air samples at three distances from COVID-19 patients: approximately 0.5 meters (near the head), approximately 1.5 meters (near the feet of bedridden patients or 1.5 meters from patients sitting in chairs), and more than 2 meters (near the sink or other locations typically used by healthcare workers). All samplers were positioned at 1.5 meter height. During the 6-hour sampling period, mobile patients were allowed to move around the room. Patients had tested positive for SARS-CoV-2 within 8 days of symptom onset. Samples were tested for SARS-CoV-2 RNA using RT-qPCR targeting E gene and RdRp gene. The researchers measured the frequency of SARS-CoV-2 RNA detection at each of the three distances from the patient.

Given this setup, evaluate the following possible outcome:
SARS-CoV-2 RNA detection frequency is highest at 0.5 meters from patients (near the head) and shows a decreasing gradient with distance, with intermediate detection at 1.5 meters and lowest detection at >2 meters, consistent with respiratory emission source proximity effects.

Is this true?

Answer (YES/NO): NO